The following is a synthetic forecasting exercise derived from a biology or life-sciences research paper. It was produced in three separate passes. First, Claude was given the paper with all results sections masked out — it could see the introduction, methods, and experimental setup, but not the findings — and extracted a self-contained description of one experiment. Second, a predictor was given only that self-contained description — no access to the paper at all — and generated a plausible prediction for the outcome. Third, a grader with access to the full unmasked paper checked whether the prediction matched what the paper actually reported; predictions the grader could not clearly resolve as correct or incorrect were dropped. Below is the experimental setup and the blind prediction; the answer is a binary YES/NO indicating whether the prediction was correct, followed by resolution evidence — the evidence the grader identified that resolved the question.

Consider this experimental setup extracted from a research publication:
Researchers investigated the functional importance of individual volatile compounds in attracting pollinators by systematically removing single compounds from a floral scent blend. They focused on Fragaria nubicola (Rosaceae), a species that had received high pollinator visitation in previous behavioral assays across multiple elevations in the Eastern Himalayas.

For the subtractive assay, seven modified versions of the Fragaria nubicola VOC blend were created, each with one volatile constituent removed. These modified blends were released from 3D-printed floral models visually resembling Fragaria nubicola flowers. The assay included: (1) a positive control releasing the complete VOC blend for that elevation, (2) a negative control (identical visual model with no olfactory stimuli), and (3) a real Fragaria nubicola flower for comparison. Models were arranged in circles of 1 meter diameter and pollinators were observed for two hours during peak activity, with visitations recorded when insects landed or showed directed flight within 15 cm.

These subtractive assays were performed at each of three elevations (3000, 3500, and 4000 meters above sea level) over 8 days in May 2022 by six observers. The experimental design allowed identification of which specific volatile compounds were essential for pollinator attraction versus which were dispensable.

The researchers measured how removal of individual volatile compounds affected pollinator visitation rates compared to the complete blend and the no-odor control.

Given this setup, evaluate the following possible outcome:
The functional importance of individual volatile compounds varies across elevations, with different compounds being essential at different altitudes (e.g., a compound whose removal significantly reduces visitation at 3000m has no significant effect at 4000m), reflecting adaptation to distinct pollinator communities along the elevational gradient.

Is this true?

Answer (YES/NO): NO